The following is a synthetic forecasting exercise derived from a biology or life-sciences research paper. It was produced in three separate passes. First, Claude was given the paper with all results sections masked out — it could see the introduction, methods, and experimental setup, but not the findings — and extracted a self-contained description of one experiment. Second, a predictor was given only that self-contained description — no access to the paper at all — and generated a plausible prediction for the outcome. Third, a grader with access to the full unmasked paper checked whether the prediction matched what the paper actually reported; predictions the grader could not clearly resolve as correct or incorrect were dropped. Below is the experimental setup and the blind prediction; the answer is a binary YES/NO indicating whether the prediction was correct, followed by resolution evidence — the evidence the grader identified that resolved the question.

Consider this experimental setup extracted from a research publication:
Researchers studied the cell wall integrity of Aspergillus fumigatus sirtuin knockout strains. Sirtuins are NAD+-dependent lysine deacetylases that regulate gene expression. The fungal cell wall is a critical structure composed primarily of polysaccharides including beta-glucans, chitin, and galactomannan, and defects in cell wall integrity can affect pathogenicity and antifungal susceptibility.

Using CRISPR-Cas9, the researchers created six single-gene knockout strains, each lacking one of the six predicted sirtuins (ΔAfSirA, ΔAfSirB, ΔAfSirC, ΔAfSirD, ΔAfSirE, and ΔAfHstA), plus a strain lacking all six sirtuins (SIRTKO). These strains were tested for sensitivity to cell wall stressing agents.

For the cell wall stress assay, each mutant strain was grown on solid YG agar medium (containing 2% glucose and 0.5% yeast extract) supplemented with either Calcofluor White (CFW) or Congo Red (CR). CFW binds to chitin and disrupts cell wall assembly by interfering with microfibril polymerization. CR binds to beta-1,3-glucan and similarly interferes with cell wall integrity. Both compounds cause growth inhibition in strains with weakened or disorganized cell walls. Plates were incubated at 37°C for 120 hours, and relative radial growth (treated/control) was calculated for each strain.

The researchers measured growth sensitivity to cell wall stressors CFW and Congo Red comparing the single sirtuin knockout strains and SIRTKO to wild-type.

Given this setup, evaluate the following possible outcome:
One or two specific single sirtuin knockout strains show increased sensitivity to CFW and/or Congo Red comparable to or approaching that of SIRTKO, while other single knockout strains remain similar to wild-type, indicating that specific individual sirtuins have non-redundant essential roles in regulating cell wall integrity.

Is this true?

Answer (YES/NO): NO